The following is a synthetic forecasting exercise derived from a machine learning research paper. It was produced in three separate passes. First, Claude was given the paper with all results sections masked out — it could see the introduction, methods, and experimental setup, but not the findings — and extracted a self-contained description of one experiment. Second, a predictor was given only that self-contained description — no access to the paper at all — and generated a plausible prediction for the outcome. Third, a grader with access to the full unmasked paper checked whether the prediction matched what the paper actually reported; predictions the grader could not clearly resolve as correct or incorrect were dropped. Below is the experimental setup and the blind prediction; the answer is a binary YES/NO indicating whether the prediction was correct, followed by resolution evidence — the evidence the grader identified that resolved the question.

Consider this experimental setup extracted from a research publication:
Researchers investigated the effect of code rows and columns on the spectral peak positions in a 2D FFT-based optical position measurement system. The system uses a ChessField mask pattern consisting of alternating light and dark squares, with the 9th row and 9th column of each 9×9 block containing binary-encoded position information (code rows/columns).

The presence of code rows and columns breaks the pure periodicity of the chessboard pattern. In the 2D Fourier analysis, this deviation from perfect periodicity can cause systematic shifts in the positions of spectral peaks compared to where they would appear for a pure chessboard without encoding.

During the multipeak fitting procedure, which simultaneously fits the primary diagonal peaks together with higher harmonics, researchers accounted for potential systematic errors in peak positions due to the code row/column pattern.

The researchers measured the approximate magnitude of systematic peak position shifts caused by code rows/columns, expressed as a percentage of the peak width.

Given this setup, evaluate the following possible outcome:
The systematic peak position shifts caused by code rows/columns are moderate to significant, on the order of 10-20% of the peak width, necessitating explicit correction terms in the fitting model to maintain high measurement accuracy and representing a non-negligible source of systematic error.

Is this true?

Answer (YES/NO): NO